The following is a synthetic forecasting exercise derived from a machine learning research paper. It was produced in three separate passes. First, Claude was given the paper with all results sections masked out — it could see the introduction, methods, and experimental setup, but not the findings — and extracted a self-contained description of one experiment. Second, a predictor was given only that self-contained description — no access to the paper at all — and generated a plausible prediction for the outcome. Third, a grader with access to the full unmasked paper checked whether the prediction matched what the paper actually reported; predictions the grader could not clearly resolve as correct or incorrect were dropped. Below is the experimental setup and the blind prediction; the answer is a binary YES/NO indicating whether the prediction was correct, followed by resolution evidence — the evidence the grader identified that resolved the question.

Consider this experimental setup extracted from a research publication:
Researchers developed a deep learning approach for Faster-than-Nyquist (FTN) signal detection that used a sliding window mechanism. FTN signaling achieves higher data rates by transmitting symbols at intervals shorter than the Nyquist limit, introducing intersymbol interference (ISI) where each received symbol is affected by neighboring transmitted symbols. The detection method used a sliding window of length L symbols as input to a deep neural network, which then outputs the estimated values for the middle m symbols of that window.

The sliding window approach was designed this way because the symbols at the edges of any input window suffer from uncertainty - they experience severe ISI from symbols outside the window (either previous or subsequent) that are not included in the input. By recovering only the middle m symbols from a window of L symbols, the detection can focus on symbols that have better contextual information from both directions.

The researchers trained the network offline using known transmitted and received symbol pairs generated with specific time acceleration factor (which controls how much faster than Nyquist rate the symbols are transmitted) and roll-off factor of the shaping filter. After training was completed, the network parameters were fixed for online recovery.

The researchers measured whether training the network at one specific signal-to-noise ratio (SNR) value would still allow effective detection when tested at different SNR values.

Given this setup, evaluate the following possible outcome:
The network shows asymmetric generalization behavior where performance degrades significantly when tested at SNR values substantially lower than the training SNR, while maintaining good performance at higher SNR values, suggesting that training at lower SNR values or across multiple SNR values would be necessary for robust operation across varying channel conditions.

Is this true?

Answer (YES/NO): NO